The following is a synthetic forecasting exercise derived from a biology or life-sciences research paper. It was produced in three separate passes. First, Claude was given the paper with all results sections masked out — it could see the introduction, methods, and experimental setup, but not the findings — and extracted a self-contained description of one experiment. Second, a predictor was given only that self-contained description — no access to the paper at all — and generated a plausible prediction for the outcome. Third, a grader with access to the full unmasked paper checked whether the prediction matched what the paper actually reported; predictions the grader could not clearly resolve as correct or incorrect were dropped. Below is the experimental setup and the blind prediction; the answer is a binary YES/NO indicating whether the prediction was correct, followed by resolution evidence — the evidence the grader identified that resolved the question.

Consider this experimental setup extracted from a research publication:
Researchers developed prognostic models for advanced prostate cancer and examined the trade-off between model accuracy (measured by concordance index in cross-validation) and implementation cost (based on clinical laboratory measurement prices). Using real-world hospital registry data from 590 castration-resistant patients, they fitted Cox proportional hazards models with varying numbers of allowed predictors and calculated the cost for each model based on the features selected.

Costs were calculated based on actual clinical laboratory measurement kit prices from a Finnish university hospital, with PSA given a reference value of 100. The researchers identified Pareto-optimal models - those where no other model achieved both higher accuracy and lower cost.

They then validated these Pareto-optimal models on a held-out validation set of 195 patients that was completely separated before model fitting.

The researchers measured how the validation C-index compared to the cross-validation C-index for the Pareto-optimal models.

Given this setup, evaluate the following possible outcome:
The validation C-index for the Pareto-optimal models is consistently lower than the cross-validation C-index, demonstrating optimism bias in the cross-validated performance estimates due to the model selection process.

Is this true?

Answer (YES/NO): NO